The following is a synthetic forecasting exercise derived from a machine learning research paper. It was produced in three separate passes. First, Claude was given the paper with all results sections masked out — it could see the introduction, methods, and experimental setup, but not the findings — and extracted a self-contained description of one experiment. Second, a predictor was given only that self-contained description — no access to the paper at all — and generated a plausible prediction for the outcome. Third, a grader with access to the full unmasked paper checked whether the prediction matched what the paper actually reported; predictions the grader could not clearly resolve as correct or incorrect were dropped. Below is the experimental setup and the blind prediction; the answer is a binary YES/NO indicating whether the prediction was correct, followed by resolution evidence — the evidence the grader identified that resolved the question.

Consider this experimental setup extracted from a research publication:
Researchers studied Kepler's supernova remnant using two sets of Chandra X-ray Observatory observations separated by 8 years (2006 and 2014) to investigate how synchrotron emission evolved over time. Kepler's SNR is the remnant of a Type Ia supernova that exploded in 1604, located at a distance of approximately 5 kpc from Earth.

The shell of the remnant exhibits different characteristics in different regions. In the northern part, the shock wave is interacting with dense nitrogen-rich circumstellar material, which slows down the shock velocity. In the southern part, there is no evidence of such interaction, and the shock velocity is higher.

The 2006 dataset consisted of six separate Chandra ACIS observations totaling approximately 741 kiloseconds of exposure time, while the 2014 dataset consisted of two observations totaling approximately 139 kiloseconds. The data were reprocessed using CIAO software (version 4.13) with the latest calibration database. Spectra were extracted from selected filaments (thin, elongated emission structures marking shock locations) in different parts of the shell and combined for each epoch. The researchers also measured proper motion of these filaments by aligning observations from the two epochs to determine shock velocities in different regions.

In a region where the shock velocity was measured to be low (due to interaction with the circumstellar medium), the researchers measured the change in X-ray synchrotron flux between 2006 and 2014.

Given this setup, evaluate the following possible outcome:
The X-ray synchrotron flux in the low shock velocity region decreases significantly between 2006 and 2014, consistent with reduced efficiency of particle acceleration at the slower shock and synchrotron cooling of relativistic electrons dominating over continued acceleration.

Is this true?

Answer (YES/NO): YES